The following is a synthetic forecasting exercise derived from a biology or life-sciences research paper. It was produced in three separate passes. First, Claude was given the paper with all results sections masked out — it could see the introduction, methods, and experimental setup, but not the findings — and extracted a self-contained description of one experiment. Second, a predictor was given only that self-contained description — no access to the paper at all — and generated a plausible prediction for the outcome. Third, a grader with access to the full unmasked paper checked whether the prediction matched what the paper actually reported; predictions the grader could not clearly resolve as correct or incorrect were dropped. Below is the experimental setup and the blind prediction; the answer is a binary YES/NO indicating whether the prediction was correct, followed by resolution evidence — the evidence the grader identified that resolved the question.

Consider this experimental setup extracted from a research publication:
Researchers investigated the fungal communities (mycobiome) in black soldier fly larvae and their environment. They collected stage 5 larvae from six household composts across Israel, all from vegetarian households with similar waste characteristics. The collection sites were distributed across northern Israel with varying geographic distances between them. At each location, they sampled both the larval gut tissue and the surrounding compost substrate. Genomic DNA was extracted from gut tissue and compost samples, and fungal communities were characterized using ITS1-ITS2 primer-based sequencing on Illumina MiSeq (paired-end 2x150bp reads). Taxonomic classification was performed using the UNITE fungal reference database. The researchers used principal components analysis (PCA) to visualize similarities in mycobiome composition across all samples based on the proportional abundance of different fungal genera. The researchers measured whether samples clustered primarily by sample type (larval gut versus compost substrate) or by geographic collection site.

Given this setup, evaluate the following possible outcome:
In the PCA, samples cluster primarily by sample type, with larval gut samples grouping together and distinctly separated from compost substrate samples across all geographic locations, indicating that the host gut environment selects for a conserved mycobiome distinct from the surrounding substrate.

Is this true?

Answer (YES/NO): NO